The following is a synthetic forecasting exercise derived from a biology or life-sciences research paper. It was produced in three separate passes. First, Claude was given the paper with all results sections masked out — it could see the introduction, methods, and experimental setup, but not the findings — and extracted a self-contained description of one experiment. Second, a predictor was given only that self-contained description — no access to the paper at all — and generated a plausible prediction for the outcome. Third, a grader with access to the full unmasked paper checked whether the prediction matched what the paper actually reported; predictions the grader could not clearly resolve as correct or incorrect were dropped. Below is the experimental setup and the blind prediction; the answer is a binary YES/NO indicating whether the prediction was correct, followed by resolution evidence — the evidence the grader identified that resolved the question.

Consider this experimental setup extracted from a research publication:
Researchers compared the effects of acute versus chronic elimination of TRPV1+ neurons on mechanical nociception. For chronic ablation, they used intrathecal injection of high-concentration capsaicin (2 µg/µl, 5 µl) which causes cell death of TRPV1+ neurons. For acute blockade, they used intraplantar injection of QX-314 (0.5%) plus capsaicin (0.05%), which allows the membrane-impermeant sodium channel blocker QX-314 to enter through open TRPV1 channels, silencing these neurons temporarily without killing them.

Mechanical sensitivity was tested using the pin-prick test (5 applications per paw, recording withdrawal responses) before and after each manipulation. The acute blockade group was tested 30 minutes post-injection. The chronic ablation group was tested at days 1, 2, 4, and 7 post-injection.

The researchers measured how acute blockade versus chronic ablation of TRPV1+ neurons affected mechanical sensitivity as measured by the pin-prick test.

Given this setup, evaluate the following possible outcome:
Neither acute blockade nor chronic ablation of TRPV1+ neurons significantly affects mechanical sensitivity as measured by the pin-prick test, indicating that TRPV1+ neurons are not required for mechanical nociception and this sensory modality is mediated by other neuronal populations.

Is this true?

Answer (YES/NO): NO